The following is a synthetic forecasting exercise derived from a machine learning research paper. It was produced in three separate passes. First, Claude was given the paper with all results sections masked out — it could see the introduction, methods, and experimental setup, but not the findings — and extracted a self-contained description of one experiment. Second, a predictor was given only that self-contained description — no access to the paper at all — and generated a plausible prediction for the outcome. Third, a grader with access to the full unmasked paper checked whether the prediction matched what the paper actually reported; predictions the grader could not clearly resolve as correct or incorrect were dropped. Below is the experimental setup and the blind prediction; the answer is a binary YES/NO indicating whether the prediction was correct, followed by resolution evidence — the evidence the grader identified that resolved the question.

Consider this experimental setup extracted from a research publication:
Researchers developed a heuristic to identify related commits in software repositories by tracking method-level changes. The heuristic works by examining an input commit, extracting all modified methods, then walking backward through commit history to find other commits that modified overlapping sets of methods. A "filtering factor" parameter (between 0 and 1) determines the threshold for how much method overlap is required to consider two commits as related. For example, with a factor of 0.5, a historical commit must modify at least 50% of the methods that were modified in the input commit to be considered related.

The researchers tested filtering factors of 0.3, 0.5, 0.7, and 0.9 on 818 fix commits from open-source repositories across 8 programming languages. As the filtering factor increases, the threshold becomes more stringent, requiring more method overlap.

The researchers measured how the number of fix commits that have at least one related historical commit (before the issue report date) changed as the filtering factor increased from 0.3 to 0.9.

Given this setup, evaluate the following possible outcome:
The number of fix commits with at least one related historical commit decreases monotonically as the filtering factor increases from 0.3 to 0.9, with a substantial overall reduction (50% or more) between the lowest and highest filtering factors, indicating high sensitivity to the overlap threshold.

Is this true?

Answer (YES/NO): NO